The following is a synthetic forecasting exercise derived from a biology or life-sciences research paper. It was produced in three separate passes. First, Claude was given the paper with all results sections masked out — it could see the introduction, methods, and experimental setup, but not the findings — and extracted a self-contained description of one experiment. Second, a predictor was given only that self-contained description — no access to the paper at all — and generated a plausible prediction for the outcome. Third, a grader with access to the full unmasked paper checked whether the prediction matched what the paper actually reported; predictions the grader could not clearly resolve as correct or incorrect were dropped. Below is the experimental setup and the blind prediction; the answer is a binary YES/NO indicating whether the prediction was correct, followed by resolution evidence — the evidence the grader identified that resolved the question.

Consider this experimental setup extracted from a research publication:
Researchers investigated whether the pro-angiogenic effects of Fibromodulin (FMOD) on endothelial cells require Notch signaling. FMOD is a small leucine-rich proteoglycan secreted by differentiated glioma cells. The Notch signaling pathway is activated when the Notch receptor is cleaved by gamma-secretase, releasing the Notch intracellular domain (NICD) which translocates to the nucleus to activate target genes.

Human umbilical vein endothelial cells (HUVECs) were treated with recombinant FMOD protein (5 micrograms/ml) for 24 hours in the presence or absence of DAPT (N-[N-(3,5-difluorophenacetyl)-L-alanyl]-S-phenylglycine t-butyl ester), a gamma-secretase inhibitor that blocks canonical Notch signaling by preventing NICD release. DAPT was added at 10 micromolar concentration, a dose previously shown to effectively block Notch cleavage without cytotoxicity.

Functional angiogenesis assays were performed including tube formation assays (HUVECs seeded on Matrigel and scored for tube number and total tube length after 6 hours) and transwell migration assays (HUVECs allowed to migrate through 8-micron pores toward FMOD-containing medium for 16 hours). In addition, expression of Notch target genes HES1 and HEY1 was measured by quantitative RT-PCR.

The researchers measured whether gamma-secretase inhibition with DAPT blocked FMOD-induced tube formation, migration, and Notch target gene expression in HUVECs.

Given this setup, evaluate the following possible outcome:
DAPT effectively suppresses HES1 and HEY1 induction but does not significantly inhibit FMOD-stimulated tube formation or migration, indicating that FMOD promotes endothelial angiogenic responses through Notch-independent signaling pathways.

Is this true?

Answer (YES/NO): NO